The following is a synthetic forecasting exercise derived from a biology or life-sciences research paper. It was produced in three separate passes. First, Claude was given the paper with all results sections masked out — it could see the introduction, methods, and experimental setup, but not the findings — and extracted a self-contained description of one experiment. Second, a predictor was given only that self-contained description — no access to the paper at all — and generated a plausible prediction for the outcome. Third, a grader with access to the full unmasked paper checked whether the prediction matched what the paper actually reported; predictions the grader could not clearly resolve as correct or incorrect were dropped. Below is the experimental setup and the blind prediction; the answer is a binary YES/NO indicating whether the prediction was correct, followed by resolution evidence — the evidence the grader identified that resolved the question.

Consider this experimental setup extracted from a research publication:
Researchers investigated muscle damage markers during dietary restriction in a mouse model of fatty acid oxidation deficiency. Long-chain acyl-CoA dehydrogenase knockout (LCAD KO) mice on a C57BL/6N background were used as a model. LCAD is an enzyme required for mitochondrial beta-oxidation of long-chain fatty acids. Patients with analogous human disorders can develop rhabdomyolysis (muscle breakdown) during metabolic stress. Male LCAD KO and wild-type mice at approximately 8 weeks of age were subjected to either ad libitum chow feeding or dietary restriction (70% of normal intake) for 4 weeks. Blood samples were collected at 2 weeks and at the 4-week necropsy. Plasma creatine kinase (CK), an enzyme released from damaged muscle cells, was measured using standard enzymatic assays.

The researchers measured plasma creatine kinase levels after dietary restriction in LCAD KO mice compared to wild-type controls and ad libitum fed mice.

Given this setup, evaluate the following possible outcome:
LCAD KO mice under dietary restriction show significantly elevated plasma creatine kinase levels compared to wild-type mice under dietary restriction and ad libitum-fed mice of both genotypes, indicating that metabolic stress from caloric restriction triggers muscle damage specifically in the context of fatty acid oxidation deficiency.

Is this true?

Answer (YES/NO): NO